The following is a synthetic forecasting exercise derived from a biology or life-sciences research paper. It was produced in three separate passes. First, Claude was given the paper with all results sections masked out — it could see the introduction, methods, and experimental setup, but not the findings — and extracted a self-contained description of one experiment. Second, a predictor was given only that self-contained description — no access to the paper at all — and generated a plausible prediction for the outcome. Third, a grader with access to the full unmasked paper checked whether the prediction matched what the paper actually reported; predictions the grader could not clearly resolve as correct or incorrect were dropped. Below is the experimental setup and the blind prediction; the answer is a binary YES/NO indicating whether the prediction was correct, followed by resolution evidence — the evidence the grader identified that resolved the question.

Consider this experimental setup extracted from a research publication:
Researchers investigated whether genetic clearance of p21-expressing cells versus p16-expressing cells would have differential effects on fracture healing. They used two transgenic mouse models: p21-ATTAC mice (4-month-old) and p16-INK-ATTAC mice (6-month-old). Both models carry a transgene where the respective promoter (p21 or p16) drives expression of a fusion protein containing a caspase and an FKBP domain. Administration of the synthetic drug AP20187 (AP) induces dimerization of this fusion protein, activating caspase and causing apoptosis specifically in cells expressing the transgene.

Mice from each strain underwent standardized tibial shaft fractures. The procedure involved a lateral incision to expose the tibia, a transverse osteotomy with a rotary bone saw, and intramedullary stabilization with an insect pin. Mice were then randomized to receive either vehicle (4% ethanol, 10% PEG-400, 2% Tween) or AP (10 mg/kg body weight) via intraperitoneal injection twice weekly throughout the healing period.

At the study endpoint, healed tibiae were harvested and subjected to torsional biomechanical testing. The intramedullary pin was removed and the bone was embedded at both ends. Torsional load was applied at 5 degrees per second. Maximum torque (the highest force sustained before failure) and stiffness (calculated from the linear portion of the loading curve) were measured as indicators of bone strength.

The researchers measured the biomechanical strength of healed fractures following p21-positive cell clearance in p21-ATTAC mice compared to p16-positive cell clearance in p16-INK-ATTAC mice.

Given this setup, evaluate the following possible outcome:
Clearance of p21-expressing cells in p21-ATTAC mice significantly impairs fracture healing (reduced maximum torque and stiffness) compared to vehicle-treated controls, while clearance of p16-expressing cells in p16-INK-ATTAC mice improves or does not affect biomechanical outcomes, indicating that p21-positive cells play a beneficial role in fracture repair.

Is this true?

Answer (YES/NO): NO